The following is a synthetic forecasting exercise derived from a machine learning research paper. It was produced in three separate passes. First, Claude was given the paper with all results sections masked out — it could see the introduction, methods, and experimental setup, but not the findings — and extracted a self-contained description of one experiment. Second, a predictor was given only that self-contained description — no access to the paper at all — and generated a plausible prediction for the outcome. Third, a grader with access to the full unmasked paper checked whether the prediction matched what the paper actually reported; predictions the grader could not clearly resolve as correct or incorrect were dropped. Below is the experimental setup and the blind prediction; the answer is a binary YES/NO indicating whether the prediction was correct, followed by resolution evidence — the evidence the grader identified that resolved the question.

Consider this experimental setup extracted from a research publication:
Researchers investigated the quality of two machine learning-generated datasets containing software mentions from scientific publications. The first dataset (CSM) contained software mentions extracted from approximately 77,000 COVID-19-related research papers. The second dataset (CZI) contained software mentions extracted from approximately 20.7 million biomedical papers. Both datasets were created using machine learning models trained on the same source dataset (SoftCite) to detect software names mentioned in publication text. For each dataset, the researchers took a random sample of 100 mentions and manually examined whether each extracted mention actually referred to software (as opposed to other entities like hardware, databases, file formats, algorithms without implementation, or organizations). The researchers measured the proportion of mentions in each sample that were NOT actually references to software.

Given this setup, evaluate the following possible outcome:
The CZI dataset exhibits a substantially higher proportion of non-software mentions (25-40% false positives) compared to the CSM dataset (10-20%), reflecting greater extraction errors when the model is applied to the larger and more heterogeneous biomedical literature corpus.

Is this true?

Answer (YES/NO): NO